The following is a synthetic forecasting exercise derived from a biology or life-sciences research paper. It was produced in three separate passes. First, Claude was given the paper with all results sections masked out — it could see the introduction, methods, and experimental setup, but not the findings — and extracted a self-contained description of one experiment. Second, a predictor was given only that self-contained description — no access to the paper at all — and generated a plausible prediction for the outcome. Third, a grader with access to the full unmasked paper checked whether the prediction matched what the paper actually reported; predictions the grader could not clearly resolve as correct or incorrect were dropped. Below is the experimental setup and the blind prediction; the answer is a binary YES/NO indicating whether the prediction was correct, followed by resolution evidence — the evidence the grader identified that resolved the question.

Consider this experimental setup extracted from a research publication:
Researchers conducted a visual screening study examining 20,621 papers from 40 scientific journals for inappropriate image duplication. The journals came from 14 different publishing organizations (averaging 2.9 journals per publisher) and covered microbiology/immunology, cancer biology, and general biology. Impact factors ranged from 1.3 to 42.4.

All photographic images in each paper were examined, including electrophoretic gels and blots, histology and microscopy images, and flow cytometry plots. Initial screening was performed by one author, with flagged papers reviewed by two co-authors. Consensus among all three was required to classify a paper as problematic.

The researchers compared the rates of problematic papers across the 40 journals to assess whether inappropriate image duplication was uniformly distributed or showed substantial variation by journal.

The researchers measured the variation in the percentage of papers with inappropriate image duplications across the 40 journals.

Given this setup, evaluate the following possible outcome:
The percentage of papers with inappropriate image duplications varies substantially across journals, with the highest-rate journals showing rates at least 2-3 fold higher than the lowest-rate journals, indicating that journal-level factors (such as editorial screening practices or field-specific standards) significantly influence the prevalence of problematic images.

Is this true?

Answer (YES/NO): YES